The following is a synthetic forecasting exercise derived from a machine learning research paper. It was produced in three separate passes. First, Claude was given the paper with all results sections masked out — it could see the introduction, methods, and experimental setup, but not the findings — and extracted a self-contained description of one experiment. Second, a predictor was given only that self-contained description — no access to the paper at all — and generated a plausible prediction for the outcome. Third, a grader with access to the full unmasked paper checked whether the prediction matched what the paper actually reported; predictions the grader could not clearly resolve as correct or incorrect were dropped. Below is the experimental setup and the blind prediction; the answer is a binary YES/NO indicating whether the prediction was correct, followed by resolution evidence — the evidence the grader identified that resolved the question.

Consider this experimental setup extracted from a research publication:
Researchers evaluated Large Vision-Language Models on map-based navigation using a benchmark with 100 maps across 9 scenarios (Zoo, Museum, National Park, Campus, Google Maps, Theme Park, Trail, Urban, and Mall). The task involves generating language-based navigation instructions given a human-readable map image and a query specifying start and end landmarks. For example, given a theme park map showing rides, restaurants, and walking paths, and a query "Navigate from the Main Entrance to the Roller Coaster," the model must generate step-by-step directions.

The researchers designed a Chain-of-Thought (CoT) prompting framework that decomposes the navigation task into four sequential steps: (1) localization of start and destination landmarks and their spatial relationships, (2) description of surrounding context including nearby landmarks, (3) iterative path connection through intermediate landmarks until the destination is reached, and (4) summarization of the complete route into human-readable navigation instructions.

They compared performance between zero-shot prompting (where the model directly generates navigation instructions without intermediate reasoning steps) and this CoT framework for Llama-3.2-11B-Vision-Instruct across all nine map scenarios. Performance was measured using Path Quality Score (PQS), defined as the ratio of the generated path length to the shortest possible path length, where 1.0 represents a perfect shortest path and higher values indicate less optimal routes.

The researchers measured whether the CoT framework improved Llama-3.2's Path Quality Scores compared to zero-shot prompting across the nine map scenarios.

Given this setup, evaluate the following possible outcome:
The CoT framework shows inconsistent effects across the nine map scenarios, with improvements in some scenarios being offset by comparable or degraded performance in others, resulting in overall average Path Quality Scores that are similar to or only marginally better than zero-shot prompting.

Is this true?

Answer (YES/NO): YES